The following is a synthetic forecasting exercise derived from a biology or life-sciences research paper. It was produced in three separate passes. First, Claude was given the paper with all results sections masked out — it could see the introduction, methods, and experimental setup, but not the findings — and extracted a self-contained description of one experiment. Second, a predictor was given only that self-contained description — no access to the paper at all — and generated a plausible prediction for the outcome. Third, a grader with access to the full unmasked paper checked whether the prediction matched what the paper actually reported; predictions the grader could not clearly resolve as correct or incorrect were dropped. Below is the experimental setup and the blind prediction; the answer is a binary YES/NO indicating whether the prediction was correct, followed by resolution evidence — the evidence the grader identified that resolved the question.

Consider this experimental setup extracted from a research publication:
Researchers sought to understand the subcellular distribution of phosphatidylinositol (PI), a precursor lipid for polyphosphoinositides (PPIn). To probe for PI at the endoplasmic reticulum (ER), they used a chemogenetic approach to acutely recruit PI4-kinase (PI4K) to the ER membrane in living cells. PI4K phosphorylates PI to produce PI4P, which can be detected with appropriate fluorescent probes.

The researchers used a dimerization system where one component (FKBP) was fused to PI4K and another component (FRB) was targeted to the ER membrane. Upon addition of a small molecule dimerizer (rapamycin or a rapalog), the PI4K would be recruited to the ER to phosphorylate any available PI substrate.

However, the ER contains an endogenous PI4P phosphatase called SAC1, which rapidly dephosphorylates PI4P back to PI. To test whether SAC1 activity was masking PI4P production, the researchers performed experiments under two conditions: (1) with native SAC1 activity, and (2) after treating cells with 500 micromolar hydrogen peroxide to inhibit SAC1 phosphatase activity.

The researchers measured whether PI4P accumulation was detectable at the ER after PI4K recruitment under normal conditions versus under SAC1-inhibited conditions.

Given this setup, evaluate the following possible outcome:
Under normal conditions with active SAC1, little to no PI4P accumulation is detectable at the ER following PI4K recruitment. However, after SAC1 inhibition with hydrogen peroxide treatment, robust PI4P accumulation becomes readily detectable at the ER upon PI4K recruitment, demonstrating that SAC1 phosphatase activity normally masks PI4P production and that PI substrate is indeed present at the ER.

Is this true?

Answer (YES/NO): YES